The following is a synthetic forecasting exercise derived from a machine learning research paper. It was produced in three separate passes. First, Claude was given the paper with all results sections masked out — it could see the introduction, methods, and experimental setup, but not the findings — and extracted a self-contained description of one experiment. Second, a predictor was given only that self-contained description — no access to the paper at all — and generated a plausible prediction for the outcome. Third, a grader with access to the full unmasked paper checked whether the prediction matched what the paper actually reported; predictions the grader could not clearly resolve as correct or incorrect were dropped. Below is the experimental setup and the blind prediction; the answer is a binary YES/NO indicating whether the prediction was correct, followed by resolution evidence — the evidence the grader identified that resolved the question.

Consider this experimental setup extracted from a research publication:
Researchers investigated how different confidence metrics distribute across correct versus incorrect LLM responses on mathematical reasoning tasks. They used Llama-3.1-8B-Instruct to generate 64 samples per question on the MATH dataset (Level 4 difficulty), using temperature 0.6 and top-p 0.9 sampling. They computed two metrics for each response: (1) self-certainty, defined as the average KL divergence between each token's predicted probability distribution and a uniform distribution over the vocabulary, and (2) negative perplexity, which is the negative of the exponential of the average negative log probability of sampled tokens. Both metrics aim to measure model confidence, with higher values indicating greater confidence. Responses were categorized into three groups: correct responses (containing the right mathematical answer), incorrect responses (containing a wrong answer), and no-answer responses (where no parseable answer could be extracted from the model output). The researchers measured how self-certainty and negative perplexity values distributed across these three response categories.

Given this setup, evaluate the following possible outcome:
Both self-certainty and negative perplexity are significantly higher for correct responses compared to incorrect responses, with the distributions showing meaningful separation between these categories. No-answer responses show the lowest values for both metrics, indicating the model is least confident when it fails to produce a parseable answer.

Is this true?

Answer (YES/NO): NO